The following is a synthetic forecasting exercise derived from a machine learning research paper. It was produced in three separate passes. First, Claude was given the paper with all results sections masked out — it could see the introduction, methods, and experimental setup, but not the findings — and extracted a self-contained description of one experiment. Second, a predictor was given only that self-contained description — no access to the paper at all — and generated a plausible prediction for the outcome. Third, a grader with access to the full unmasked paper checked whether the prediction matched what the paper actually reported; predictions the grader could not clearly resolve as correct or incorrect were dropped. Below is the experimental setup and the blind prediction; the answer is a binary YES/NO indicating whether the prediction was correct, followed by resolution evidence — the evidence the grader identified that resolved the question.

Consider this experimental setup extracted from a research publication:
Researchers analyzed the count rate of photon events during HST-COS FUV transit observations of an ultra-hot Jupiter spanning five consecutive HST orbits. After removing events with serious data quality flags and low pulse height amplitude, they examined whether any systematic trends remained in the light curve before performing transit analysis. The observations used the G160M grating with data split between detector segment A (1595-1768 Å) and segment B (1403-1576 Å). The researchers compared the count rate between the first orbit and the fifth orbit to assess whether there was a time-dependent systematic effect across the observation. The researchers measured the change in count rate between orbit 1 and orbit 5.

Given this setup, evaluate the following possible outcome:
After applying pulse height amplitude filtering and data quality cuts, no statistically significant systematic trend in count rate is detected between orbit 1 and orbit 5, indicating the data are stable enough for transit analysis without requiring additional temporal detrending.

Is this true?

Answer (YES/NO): NO